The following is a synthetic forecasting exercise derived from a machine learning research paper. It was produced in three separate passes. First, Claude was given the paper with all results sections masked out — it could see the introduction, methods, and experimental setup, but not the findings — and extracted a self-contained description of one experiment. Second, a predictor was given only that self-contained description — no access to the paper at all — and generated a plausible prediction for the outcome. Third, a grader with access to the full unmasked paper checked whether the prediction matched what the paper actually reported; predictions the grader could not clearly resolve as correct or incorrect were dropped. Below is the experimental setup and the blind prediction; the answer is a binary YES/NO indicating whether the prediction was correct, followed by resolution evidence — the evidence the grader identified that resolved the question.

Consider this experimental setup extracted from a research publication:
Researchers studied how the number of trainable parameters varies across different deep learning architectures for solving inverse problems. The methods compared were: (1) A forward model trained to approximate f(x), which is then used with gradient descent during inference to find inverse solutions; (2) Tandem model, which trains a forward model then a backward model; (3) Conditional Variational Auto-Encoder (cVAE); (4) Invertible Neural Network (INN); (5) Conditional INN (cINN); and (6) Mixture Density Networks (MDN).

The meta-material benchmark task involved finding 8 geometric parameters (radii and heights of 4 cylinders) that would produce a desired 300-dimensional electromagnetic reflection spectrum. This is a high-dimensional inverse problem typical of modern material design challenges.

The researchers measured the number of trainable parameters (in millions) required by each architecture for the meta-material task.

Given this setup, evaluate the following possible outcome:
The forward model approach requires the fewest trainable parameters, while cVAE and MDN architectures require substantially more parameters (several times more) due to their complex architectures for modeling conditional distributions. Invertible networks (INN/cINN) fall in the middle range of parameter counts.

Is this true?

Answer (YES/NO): NO